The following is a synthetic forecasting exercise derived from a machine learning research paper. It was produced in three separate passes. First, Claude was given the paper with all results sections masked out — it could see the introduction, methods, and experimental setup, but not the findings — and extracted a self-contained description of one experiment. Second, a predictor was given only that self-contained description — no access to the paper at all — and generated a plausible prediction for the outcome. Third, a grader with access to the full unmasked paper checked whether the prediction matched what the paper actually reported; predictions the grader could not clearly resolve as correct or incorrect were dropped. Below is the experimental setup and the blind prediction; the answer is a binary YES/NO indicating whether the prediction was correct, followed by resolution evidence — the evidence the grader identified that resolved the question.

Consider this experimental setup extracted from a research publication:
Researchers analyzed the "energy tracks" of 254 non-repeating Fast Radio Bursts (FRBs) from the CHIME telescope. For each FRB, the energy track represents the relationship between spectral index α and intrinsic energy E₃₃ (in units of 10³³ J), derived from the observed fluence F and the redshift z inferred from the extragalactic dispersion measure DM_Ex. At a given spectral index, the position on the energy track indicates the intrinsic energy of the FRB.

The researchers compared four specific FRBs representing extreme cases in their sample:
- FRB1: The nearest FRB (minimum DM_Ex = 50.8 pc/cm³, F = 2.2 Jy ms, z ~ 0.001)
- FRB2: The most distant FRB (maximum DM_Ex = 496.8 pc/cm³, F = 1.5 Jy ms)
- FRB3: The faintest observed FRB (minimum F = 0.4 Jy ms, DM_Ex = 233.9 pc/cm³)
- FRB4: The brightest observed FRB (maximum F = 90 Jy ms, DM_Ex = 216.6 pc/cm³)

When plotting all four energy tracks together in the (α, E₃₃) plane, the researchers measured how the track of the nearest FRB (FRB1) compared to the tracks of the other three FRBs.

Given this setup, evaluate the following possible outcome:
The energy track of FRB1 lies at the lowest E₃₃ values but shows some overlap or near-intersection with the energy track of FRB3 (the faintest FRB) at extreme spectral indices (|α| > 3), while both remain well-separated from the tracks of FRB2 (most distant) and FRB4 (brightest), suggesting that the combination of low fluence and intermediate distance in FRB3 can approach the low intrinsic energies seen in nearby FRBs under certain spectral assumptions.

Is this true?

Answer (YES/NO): NO